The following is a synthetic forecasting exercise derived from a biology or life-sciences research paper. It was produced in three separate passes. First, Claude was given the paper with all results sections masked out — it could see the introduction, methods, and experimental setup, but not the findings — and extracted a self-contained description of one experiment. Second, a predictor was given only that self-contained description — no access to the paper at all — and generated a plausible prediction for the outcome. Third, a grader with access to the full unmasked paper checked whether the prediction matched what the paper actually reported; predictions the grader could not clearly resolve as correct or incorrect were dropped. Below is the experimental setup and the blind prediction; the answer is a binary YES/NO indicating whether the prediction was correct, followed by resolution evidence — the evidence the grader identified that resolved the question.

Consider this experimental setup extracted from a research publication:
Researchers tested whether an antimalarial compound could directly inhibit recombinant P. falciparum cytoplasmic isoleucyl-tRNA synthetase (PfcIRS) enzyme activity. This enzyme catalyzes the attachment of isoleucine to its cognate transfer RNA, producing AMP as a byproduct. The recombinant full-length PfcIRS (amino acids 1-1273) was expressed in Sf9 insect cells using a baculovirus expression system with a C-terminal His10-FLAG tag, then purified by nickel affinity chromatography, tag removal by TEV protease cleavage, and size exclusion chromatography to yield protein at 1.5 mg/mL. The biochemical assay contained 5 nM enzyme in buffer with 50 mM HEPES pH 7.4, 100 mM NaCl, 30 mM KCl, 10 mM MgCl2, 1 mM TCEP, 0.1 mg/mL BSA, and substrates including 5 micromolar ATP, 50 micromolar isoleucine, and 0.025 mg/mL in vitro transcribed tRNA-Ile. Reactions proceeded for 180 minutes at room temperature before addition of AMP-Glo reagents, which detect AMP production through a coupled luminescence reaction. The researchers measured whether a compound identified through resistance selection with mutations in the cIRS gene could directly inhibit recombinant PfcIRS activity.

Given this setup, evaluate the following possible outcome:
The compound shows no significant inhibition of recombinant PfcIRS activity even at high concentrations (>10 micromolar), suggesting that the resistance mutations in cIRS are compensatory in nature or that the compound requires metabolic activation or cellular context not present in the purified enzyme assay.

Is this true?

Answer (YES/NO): NO